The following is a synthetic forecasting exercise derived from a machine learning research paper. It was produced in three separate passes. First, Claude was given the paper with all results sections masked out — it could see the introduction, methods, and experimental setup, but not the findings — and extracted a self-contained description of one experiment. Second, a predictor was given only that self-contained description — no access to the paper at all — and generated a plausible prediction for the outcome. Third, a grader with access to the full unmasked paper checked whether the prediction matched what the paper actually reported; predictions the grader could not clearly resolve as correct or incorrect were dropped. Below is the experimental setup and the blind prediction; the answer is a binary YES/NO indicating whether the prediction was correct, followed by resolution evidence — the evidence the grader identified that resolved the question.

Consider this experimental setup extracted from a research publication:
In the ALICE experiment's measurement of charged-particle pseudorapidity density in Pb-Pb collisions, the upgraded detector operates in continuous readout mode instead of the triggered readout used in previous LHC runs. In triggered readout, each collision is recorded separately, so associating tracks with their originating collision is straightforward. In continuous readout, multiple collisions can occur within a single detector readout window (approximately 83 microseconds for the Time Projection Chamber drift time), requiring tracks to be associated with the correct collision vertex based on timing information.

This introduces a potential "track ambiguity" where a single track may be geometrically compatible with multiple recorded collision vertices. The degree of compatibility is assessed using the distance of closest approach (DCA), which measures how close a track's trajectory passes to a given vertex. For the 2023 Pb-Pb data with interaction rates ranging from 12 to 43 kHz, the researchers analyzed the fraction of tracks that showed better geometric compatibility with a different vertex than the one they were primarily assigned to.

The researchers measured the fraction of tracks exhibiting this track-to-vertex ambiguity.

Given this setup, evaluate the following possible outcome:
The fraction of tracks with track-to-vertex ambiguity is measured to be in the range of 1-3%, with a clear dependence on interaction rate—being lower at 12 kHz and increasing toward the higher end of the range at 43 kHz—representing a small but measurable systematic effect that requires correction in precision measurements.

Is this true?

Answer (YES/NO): NO